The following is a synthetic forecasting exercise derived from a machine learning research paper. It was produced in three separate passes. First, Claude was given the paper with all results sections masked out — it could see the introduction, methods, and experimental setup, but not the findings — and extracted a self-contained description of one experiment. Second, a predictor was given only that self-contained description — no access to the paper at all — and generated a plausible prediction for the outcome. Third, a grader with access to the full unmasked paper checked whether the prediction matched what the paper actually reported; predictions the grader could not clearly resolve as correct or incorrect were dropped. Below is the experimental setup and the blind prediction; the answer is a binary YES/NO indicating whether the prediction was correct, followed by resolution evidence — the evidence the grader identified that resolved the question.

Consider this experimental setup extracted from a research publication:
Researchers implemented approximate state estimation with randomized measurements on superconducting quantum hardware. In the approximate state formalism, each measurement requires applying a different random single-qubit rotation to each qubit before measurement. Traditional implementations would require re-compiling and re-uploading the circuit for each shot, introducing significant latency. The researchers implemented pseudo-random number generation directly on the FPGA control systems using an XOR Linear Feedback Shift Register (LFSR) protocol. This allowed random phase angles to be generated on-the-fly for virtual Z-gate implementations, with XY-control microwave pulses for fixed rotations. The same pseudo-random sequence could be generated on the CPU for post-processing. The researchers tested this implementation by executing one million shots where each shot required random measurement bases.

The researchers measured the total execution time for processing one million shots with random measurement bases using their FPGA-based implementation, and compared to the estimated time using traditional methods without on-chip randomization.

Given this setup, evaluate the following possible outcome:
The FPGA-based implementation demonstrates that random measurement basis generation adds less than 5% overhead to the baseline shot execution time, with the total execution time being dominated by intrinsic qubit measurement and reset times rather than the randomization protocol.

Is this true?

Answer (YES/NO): NO